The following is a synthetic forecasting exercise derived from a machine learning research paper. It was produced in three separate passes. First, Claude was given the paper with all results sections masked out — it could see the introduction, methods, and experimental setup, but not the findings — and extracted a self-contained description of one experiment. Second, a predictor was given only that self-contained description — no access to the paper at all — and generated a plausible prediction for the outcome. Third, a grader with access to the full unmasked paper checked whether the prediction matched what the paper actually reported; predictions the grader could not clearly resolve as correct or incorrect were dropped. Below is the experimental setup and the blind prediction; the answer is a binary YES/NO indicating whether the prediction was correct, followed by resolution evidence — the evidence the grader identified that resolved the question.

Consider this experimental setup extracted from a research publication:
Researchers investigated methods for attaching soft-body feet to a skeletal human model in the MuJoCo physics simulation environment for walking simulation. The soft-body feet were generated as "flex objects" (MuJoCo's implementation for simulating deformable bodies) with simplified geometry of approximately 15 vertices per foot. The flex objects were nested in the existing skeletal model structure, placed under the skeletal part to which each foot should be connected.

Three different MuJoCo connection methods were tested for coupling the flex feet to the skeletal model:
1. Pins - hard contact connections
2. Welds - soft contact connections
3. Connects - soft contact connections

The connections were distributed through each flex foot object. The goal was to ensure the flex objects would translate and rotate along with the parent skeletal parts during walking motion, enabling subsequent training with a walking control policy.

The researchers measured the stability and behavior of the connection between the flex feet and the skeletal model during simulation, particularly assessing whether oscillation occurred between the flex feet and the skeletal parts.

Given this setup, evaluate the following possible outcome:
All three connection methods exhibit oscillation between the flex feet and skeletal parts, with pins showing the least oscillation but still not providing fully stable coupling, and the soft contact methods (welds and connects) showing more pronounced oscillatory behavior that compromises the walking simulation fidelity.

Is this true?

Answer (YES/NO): NO